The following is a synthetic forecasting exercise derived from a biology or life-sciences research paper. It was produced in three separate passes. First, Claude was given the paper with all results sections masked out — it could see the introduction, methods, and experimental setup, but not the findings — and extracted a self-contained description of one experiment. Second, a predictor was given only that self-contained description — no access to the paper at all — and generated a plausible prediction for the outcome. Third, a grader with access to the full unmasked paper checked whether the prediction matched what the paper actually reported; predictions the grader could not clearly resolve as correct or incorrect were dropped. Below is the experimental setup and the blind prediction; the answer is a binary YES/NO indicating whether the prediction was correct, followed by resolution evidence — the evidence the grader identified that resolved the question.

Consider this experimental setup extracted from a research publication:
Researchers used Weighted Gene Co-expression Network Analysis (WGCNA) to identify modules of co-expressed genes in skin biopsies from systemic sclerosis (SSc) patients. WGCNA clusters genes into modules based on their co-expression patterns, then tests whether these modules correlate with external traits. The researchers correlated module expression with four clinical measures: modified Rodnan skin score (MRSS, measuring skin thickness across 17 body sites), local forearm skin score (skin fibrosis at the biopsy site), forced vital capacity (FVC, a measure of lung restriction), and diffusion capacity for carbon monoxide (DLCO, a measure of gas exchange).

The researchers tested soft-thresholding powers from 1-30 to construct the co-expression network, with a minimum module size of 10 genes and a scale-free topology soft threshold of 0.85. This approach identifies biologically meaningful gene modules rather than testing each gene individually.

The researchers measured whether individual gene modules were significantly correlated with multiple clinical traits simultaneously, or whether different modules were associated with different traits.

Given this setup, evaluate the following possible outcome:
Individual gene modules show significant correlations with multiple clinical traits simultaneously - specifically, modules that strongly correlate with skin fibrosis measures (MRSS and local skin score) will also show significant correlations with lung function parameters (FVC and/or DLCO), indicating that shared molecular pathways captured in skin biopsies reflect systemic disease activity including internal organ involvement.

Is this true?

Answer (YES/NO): NO